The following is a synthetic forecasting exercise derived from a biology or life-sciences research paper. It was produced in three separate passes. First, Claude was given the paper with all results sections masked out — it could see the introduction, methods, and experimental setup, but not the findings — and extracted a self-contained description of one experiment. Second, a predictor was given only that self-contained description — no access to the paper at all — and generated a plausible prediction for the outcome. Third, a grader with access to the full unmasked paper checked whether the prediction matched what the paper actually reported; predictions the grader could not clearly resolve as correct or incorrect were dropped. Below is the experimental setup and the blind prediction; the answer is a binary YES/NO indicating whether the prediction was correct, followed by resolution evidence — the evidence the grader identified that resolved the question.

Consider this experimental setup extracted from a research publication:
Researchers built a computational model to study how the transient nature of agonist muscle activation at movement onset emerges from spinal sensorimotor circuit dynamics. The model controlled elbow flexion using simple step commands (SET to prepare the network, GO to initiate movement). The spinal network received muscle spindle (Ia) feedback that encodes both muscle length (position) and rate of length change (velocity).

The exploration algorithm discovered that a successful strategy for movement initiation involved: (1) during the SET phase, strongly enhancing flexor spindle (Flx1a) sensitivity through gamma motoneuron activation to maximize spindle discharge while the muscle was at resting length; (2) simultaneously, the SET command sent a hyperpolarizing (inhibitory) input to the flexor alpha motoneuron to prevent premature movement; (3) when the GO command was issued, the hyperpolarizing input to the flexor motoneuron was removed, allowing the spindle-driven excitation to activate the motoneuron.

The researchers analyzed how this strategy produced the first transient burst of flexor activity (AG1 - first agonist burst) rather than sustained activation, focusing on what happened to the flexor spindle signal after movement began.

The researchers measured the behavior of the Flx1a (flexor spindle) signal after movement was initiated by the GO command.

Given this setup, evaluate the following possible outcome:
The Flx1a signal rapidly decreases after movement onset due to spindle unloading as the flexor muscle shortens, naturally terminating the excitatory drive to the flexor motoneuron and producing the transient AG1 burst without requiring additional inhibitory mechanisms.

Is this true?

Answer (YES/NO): YES